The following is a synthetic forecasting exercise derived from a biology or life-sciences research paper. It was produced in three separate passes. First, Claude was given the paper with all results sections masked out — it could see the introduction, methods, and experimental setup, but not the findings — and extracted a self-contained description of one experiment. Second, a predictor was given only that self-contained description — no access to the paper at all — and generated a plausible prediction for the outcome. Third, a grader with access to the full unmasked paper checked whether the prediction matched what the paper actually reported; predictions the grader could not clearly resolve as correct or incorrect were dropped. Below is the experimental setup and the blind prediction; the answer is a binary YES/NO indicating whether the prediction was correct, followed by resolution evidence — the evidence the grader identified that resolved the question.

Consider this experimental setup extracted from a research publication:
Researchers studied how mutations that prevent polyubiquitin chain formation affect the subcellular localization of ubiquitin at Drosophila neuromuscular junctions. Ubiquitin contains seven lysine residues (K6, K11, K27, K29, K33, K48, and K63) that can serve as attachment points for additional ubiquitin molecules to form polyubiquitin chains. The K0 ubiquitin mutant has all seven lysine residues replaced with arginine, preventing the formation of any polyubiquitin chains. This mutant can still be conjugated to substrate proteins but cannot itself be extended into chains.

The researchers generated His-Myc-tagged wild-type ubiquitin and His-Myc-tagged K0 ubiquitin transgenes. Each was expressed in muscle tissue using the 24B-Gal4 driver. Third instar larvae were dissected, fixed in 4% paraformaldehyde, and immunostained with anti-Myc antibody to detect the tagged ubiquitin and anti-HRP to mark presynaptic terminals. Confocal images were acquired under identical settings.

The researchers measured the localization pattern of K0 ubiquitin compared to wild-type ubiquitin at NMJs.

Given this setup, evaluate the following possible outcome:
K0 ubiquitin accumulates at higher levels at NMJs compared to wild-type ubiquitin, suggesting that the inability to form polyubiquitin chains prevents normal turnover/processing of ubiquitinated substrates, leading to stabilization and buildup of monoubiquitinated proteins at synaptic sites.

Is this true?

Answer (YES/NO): NO